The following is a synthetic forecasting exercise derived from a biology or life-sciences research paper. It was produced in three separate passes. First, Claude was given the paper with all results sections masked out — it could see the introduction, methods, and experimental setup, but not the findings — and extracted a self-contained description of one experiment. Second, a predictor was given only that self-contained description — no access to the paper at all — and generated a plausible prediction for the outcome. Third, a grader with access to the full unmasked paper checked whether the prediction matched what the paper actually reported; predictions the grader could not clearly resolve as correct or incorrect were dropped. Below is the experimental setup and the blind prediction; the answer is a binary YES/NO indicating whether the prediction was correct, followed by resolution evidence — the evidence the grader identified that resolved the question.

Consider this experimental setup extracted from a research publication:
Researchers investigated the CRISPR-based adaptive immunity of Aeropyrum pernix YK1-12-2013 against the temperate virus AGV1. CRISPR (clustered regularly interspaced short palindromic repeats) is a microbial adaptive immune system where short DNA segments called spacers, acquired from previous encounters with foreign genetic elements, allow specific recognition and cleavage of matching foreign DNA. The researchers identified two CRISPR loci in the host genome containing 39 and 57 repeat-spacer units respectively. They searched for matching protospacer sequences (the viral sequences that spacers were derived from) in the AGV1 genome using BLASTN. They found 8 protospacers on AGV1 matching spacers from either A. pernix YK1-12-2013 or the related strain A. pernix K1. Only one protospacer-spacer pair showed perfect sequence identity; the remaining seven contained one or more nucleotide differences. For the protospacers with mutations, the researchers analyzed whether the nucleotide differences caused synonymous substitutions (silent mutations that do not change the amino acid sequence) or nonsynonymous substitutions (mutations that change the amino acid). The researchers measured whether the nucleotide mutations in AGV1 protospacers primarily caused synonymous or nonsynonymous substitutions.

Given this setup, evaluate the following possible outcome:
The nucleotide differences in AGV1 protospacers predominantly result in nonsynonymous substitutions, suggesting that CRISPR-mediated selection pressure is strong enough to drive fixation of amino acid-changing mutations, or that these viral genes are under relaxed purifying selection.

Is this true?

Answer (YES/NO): NO